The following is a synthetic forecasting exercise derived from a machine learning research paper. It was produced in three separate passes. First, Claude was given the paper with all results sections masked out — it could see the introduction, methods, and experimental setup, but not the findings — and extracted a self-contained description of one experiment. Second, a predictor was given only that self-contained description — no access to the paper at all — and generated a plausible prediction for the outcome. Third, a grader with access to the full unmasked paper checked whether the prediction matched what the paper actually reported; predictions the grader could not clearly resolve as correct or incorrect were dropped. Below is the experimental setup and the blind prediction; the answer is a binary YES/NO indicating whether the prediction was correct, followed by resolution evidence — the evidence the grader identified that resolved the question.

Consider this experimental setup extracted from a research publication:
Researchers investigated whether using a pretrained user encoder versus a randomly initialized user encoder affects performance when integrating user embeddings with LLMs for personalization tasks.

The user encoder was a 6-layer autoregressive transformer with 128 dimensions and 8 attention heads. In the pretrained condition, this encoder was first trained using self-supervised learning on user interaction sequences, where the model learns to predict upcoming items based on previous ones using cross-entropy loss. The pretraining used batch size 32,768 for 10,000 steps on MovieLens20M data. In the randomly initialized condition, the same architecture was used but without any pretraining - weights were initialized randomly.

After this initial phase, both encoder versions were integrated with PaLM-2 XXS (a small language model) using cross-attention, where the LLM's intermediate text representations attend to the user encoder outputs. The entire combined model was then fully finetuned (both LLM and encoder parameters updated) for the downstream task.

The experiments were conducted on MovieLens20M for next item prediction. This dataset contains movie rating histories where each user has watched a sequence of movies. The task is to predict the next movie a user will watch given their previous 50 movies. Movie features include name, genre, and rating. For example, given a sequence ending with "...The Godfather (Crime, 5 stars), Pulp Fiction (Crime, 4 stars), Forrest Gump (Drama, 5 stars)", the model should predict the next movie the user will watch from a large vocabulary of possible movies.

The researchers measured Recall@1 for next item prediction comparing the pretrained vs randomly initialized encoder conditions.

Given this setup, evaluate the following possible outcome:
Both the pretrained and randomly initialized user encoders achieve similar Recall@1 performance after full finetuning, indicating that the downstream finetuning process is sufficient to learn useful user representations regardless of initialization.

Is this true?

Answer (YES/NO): NO